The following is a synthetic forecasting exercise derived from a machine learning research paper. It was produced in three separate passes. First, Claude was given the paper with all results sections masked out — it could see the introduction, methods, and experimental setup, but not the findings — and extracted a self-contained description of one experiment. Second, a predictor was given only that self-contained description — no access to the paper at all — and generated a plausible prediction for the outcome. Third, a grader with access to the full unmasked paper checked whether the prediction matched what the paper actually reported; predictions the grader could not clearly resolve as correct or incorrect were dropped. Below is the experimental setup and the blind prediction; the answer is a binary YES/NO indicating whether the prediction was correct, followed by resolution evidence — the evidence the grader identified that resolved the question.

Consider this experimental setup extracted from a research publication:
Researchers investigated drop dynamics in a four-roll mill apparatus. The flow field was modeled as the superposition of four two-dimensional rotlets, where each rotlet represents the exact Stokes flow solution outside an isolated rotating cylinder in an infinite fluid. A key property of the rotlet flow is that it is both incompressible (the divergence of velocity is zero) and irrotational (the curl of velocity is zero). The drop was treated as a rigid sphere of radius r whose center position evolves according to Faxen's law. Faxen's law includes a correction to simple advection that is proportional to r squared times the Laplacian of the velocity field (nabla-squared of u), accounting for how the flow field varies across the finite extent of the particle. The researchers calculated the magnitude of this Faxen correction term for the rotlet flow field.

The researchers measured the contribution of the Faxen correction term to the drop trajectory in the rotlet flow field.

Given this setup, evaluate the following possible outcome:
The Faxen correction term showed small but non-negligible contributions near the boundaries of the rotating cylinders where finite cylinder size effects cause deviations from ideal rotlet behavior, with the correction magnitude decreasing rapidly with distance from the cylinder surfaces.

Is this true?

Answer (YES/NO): NO